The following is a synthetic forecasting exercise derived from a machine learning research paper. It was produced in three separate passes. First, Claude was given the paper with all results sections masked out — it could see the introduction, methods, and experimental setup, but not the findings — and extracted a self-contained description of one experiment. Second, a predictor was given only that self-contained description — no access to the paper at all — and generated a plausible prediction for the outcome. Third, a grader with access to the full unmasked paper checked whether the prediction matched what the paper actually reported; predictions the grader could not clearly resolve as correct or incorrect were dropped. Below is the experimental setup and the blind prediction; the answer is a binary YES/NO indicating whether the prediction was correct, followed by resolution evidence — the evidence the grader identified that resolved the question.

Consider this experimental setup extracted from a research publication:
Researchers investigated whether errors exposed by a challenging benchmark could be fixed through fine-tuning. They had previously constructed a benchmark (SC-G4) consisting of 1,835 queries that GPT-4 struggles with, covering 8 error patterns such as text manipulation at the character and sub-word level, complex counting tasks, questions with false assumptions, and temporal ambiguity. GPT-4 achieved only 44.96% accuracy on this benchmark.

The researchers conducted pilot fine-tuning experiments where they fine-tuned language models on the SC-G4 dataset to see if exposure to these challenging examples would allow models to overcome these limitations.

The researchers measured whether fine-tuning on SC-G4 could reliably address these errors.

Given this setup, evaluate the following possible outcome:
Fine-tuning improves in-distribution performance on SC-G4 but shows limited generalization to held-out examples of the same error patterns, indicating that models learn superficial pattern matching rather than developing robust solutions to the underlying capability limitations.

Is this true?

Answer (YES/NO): NO